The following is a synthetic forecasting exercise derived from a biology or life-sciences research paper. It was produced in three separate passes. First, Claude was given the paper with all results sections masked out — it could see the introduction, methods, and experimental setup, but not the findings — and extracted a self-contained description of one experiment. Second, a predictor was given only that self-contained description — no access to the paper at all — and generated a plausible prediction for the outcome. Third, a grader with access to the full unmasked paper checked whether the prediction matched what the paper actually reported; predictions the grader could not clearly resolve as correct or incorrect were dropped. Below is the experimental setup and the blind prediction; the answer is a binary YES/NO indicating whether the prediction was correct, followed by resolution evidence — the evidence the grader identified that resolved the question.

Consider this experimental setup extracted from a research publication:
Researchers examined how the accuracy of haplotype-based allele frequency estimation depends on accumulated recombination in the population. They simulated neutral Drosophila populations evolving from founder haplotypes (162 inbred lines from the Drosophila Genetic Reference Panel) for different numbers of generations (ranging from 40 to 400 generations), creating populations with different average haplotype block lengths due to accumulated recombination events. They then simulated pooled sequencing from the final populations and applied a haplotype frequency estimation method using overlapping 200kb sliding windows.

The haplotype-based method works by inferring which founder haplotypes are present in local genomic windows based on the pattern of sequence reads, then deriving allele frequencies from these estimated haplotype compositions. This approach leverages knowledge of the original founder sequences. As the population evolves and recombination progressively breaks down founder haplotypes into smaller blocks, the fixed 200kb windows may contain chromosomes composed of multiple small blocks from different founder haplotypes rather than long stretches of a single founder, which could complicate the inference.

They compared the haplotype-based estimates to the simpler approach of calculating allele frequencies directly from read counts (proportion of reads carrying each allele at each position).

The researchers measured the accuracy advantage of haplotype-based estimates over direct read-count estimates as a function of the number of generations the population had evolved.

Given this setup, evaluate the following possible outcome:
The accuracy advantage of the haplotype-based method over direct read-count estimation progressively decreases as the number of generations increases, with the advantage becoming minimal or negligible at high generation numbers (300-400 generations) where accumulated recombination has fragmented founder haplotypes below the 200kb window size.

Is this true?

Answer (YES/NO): NO